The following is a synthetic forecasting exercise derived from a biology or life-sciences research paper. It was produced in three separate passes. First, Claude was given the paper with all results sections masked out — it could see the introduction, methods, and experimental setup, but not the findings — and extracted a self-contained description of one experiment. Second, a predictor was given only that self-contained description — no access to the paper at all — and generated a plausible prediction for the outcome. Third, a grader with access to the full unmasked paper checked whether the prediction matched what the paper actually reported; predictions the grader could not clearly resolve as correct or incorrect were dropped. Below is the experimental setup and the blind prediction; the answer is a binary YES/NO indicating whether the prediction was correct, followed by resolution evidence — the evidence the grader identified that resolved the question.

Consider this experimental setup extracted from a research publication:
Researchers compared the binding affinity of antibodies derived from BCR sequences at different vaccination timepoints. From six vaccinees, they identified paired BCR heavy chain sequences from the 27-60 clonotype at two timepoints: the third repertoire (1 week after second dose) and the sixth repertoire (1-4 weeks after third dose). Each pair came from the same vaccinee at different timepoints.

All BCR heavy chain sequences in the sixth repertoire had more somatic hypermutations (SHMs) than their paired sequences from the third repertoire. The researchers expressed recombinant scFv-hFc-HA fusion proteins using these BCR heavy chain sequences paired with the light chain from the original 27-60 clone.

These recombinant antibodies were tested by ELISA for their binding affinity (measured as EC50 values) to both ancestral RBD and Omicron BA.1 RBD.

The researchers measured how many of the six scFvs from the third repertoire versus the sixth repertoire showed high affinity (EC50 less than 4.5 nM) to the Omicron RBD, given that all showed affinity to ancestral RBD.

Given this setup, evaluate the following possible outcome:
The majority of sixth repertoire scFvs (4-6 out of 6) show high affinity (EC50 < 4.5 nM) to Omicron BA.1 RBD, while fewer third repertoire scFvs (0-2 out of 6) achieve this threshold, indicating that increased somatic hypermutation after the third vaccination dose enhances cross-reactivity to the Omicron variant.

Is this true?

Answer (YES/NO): YES